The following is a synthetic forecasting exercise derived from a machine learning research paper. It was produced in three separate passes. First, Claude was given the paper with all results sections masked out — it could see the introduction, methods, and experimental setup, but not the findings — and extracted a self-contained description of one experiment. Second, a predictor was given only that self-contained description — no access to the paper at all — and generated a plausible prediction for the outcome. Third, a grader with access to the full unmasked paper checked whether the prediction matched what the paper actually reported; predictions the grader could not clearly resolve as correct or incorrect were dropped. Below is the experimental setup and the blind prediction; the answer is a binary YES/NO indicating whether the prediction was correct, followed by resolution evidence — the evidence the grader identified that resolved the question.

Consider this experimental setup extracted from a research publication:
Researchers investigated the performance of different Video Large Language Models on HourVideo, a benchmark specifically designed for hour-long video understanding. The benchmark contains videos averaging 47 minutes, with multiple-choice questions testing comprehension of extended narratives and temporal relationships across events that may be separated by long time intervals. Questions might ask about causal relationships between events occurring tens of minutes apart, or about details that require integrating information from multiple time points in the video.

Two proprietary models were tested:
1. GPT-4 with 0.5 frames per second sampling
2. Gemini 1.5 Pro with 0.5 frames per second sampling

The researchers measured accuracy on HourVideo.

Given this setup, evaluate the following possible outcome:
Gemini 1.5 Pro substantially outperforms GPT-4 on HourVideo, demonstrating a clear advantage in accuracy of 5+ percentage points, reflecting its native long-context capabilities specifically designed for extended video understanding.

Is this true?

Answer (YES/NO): YES